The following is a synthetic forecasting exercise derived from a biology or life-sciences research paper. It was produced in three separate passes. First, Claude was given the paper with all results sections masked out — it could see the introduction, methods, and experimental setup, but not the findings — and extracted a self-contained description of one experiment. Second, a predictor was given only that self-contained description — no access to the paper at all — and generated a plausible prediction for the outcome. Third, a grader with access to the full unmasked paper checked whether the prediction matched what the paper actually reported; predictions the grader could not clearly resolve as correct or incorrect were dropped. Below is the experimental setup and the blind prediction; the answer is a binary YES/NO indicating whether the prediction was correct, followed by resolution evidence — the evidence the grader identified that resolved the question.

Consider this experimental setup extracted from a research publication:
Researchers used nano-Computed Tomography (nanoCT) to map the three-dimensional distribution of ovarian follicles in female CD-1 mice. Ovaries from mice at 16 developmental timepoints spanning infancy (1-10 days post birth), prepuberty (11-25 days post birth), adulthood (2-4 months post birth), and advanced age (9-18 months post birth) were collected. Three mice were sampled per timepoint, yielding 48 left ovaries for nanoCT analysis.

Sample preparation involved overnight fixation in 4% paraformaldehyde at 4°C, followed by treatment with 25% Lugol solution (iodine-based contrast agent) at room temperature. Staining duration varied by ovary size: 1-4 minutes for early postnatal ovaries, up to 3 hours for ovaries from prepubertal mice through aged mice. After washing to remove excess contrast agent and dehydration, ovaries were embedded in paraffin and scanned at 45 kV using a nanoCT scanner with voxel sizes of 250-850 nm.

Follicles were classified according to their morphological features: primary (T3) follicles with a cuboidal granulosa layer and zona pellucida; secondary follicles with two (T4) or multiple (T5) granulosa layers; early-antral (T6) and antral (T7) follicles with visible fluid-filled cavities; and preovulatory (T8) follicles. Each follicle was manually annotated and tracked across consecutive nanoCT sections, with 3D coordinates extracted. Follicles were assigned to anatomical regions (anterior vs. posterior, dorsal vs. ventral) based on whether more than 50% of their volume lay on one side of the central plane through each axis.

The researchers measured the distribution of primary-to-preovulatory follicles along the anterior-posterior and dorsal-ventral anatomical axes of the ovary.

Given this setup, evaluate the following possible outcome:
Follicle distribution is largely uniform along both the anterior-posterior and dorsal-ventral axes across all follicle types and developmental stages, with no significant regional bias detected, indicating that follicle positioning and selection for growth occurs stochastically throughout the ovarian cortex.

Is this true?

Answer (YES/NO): NO